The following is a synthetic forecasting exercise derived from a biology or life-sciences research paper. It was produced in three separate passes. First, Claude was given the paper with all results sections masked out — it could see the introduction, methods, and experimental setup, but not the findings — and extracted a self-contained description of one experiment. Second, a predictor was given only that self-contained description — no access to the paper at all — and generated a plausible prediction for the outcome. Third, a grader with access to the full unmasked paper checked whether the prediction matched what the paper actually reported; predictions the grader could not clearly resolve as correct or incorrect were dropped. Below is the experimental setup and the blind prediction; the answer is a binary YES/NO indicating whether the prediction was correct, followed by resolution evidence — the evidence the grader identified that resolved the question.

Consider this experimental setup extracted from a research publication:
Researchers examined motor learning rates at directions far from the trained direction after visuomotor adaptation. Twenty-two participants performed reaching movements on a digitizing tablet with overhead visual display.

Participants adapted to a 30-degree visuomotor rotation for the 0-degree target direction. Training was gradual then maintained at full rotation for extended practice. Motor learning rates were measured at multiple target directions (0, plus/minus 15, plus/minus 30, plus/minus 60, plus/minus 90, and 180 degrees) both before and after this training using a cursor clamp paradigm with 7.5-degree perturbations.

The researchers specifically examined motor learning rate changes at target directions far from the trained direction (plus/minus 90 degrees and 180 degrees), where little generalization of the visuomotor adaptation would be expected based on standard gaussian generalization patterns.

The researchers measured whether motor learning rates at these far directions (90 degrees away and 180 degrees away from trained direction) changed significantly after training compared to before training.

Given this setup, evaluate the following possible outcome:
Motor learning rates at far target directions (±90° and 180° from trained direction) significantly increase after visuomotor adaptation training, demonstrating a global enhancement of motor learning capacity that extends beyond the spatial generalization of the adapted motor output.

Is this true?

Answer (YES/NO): NO